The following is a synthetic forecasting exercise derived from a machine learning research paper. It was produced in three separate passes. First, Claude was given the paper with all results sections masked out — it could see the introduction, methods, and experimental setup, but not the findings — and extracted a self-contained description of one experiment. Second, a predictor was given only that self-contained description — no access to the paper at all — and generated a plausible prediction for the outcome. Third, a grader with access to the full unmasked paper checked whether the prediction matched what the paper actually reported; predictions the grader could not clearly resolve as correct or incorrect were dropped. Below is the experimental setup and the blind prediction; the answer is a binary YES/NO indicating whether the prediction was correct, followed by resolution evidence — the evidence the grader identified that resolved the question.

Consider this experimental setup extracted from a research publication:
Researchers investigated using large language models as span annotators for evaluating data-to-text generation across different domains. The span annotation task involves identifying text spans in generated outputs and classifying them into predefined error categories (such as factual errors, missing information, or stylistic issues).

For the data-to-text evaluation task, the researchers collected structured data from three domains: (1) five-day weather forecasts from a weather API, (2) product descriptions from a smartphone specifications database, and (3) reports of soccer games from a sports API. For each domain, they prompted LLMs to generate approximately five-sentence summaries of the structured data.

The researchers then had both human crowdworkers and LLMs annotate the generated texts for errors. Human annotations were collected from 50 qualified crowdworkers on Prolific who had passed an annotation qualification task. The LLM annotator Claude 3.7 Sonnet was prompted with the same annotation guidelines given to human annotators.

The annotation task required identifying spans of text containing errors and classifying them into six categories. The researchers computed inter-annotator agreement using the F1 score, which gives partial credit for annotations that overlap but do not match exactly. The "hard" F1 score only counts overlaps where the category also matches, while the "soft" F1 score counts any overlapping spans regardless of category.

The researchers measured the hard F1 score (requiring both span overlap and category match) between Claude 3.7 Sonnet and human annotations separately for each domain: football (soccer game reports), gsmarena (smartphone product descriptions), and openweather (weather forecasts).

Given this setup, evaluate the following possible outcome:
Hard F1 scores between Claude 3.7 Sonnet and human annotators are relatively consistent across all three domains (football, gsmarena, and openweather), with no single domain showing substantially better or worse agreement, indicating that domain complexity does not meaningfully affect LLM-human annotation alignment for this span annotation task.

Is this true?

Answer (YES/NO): NO